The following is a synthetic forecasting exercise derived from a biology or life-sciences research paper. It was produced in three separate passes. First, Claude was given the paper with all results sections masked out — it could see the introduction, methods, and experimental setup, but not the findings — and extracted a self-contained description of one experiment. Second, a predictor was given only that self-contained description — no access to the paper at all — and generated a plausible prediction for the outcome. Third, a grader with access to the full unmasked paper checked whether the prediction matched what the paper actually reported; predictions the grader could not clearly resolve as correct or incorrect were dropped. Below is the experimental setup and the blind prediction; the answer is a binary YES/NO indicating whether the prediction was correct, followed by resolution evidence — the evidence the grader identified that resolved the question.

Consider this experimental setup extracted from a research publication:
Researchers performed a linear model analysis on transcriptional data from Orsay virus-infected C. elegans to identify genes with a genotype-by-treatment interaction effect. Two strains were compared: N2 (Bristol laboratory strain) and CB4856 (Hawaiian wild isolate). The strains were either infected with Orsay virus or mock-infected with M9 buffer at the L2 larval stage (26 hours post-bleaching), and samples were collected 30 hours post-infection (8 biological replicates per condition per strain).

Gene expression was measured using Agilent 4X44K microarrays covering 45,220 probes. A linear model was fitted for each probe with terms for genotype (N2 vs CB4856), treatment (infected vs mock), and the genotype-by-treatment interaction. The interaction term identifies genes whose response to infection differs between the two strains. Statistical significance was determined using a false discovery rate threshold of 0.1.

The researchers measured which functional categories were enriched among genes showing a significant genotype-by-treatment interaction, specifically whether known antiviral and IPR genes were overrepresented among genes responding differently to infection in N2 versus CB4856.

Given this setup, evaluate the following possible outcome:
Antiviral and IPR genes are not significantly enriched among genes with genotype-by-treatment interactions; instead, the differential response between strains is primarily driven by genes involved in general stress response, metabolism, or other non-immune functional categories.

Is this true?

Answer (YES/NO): NO